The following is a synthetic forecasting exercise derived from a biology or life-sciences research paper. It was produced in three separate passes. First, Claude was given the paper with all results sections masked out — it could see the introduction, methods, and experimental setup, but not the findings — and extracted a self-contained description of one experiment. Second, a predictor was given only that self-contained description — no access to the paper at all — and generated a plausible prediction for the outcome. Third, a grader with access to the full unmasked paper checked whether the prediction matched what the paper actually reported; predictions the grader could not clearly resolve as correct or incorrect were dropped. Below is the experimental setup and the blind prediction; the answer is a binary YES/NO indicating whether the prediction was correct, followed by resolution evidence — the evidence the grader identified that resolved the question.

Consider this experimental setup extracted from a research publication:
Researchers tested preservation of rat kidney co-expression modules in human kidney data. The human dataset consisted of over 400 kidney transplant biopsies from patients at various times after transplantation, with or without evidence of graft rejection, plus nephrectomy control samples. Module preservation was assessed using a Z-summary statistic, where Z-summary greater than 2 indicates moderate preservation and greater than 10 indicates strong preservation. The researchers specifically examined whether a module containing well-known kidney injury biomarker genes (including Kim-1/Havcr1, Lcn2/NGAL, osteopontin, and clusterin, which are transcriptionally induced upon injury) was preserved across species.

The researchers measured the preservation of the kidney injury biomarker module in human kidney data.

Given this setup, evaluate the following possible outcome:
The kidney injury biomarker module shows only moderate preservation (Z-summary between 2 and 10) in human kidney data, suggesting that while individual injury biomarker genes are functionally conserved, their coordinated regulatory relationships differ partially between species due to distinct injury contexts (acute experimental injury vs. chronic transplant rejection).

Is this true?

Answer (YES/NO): NO